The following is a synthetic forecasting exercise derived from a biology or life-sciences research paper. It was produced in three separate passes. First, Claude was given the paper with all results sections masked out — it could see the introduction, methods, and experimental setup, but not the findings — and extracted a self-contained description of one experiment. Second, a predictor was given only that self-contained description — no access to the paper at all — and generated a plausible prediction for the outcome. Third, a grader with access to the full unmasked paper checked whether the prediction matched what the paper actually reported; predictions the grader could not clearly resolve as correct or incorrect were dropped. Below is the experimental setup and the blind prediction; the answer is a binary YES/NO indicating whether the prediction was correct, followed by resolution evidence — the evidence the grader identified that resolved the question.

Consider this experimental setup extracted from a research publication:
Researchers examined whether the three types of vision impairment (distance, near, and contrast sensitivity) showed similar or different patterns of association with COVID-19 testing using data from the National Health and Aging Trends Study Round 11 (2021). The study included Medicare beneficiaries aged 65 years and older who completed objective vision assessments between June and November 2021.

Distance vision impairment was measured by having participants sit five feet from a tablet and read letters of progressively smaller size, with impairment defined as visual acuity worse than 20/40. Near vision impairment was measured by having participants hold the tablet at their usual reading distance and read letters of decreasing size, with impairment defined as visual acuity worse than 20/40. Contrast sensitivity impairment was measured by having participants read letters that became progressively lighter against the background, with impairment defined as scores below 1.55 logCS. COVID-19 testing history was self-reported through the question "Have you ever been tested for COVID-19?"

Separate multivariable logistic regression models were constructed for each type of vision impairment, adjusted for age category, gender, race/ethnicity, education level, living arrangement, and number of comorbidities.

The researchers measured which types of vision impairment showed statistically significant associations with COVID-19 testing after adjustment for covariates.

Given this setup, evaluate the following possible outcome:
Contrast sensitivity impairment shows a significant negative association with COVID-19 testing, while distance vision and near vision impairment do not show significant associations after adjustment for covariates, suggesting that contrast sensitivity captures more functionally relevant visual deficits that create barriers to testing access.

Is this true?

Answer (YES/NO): YES